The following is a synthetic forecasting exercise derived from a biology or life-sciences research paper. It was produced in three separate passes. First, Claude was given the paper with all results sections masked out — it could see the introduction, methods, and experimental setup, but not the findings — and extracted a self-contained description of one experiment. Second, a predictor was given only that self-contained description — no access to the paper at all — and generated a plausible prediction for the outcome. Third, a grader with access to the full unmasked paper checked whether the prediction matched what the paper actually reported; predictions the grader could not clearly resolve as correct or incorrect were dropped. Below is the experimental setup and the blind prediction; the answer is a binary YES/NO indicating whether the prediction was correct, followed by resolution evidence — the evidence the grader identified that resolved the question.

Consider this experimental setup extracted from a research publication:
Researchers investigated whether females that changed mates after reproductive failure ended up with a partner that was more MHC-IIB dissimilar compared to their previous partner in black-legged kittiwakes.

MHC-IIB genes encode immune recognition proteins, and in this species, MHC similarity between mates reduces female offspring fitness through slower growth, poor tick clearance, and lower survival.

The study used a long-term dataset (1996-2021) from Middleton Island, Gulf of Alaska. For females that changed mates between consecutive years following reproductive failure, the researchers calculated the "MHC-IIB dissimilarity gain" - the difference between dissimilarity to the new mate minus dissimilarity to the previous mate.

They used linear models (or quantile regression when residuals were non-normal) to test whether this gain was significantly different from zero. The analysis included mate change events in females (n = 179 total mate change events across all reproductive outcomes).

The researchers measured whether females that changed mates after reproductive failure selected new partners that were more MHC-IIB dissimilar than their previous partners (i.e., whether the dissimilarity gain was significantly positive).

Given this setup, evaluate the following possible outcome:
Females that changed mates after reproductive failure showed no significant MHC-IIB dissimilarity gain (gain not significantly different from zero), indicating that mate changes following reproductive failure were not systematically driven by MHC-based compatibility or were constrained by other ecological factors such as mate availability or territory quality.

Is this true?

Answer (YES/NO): YES